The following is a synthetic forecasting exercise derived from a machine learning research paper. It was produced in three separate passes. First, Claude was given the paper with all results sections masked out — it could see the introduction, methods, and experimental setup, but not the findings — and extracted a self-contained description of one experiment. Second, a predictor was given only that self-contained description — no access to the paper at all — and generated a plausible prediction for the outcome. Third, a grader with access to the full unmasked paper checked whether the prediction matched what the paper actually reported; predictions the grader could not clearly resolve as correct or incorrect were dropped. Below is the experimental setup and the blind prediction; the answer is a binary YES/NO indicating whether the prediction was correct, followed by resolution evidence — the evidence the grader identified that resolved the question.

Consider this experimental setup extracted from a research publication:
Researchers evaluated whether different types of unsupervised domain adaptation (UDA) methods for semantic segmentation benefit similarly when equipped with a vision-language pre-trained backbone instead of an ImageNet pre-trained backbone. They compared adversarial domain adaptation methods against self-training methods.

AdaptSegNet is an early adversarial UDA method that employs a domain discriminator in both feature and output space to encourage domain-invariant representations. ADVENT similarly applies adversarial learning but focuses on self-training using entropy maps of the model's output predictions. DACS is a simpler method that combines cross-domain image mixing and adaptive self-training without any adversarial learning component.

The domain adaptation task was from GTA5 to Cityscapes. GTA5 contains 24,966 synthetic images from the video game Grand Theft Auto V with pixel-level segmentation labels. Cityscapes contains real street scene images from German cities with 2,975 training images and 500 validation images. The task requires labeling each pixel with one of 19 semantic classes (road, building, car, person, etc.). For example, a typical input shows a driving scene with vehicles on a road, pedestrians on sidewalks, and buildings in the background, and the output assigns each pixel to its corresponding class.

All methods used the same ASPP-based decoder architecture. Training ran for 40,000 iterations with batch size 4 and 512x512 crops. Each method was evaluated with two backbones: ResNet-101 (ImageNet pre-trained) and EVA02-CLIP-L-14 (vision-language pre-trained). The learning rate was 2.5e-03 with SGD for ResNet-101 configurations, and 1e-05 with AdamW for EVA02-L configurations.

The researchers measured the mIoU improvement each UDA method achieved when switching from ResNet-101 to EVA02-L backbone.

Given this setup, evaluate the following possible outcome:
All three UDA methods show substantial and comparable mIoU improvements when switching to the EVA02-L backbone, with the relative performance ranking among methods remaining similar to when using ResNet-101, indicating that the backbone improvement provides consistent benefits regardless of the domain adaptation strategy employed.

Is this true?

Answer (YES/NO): NO